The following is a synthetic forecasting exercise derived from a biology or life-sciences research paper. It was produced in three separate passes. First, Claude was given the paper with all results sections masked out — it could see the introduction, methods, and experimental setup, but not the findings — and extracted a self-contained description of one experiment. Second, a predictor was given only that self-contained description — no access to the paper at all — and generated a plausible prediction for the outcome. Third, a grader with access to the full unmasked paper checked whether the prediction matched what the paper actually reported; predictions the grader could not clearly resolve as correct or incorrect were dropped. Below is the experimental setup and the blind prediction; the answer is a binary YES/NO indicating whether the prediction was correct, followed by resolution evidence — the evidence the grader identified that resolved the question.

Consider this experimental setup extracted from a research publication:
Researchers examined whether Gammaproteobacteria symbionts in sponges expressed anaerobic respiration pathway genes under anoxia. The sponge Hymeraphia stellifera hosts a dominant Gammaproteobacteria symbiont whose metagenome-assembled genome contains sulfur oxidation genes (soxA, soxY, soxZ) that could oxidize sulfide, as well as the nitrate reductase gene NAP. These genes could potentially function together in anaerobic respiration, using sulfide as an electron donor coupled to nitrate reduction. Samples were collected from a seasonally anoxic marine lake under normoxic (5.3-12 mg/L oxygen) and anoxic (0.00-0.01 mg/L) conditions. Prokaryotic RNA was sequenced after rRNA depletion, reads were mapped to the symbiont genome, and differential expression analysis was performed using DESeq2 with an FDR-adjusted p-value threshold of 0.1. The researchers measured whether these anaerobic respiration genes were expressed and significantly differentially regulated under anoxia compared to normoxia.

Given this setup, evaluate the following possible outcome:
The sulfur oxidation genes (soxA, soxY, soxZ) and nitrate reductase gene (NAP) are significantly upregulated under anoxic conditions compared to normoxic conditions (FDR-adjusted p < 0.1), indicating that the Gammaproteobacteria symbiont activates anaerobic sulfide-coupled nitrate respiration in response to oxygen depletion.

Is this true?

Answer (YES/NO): NO